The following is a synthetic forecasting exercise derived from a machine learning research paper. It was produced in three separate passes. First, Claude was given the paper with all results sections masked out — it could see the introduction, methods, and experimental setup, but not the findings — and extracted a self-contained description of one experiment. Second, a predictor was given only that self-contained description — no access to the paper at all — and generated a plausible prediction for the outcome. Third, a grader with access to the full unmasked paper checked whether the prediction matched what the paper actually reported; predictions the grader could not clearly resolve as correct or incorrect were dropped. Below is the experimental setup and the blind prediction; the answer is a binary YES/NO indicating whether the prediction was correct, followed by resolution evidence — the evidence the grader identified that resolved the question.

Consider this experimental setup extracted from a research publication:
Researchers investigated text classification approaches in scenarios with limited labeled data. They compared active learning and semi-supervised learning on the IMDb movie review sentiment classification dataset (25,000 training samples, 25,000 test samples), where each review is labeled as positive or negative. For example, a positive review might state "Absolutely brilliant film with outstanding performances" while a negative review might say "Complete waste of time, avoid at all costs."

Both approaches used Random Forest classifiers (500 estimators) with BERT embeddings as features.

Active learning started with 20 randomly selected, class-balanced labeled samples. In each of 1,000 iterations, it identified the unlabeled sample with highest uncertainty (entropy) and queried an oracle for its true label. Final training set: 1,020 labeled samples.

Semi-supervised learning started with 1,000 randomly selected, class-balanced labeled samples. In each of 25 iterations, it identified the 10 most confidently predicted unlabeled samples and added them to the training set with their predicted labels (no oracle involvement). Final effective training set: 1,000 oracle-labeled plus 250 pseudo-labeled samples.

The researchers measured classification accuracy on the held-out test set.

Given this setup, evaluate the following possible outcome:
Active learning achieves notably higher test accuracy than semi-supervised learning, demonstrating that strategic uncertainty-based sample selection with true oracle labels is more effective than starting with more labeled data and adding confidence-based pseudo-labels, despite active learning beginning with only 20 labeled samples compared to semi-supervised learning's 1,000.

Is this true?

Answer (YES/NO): YES